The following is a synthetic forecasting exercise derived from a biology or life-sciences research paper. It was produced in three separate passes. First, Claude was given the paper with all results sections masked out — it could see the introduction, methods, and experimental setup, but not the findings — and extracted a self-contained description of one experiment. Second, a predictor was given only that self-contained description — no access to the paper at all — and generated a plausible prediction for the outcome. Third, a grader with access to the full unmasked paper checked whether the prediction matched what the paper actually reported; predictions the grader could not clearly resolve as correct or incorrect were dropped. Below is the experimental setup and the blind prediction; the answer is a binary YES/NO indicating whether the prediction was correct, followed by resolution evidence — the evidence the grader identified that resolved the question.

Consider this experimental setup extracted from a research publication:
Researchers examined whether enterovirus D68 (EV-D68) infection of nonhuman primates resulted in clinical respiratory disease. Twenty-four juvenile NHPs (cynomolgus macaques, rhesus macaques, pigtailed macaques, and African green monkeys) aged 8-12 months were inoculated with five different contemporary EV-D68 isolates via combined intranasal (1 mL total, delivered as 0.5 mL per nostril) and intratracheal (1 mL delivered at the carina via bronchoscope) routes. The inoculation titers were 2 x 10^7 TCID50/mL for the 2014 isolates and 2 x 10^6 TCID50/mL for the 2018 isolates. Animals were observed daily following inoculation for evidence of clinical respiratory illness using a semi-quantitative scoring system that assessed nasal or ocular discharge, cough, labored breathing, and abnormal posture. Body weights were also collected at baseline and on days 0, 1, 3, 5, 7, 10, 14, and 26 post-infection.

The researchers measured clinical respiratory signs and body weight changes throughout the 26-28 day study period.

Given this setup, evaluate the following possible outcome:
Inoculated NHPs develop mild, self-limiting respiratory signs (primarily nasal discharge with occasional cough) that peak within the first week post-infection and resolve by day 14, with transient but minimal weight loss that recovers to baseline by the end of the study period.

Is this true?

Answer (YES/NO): NO